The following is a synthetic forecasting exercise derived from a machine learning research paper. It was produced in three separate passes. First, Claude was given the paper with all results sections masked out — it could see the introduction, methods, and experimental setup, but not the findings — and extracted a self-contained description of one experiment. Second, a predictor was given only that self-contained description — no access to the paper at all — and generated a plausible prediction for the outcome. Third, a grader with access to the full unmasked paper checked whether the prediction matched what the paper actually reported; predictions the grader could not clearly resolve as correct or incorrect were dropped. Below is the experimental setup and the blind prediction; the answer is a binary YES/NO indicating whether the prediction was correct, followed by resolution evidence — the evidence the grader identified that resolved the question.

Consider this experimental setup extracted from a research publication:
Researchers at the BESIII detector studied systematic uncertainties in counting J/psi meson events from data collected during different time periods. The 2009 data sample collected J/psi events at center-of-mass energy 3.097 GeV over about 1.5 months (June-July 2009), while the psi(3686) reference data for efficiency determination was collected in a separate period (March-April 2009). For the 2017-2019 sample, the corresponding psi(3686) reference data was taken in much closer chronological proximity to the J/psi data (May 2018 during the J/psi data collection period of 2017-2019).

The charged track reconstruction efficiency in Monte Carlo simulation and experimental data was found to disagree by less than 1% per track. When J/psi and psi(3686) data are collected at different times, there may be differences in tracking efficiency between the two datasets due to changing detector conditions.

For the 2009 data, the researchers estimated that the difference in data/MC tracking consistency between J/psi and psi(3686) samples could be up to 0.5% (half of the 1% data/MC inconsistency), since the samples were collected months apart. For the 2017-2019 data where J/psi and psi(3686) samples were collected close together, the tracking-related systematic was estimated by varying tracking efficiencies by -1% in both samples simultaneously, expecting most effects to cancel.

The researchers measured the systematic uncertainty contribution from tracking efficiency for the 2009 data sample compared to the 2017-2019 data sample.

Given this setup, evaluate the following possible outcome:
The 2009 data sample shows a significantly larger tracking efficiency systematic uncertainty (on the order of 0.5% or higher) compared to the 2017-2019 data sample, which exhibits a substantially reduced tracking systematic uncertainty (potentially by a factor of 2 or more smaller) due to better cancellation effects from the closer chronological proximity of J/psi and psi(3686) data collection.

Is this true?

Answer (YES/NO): NO